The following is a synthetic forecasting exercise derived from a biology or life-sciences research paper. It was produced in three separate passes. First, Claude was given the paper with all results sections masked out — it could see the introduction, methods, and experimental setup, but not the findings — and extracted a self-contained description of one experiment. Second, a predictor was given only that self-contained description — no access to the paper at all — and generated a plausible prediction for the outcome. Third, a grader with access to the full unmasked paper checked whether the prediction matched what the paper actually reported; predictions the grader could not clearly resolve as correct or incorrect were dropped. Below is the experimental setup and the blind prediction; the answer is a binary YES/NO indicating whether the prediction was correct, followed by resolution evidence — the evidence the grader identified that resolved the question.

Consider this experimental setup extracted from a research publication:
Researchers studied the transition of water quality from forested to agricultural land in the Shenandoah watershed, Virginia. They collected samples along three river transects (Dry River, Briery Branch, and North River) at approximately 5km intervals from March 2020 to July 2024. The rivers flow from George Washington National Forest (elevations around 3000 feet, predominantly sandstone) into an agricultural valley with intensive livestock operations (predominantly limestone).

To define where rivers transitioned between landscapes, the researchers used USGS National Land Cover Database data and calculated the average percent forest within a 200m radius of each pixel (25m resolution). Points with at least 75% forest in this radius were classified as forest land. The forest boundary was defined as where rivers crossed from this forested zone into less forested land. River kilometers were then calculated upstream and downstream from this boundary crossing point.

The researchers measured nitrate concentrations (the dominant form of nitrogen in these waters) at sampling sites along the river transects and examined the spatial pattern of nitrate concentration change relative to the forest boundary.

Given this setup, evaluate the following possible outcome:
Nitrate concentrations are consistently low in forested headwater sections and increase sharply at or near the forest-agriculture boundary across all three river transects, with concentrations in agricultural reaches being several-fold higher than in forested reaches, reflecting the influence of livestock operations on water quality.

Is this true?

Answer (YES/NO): NO